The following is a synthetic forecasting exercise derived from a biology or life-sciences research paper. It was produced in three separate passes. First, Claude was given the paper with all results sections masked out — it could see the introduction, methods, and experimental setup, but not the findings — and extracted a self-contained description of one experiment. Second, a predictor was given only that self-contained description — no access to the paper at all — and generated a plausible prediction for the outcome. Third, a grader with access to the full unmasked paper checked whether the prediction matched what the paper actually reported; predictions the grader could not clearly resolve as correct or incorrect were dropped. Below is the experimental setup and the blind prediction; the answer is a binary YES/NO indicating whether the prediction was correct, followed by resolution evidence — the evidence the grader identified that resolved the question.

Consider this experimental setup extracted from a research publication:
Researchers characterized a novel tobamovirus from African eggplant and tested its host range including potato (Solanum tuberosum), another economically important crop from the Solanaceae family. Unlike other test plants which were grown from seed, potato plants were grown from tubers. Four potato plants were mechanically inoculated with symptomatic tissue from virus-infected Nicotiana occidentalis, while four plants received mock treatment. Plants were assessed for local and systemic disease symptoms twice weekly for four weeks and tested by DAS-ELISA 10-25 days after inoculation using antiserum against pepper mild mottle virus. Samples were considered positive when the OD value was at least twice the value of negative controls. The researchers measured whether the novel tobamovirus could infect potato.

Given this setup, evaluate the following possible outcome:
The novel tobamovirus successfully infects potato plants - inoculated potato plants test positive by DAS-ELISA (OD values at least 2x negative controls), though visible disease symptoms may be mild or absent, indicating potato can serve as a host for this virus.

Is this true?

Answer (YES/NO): NO